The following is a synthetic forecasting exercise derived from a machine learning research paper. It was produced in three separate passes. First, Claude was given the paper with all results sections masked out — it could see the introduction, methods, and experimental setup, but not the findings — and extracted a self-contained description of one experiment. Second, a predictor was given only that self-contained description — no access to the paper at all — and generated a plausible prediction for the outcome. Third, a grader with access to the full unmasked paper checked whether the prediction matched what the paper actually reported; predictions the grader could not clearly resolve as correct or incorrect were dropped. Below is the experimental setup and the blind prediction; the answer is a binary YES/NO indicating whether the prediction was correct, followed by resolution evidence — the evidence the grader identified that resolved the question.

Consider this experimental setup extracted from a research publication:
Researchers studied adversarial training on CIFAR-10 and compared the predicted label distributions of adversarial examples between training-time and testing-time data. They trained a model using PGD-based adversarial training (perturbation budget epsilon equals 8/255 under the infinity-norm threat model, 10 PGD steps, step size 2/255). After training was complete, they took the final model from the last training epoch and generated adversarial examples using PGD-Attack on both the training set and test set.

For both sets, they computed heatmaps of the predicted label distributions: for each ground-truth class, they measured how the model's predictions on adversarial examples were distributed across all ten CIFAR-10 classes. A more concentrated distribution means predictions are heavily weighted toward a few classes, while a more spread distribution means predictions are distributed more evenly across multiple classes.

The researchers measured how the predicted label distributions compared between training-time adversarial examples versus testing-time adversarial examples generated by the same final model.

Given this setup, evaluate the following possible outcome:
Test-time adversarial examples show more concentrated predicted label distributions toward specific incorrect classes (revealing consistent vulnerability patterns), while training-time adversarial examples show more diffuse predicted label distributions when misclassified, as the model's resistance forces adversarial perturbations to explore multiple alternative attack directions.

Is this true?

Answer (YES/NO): NO